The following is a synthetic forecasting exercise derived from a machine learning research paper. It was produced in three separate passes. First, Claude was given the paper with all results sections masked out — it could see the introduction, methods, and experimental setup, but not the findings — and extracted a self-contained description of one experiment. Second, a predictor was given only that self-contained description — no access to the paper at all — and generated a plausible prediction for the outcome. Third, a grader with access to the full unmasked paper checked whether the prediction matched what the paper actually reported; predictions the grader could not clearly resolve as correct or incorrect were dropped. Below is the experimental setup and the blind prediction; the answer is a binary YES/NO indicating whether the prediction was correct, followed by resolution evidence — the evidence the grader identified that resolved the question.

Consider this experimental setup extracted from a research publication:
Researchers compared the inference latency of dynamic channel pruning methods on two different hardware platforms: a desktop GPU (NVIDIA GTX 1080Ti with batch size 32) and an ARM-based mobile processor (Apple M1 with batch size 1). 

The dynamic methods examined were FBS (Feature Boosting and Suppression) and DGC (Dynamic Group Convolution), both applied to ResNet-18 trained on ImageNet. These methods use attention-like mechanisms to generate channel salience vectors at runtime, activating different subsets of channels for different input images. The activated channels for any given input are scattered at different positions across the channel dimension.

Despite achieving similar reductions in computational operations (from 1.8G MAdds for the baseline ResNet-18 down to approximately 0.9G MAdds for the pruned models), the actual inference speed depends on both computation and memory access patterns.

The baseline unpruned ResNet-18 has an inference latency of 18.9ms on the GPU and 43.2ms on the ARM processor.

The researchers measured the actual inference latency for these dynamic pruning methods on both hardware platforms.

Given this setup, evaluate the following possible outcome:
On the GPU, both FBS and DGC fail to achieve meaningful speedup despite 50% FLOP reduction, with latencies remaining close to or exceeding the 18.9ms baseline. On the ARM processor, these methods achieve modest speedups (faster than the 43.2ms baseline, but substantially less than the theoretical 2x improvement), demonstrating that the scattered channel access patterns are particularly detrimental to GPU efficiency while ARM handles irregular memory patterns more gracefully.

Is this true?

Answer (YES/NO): NO